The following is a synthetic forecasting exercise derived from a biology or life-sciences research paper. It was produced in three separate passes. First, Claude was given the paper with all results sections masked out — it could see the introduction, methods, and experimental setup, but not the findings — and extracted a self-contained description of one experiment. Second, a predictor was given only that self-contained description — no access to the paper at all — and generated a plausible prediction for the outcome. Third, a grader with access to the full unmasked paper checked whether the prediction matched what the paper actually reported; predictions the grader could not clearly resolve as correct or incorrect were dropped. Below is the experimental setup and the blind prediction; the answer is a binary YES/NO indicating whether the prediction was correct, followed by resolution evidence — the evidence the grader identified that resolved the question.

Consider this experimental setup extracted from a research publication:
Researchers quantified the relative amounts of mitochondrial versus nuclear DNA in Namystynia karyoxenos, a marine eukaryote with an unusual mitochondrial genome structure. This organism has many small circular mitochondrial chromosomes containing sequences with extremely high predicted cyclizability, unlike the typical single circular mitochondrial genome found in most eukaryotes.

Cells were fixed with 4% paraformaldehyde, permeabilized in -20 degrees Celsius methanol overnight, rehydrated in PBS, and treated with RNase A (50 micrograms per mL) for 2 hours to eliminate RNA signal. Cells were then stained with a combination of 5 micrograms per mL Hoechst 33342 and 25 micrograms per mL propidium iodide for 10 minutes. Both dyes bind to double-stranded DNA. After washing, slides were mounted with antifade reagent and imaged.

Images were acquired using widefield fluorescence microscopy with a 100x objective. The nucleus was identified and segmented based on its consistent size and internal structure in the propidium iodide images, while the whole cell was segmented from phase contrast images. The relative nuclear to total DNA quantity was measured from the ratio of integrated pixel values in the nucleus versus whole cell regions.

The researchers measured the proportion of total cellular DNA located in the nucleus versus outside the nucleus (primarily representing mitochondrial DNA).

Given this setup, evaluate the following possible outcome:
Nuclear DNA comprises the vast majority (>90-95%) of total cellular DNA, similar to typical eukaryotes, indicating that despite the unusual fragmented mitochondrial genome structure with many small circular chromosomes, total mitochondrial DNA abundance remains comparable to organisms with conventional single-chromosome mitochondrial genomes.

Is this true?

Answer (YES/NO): NO